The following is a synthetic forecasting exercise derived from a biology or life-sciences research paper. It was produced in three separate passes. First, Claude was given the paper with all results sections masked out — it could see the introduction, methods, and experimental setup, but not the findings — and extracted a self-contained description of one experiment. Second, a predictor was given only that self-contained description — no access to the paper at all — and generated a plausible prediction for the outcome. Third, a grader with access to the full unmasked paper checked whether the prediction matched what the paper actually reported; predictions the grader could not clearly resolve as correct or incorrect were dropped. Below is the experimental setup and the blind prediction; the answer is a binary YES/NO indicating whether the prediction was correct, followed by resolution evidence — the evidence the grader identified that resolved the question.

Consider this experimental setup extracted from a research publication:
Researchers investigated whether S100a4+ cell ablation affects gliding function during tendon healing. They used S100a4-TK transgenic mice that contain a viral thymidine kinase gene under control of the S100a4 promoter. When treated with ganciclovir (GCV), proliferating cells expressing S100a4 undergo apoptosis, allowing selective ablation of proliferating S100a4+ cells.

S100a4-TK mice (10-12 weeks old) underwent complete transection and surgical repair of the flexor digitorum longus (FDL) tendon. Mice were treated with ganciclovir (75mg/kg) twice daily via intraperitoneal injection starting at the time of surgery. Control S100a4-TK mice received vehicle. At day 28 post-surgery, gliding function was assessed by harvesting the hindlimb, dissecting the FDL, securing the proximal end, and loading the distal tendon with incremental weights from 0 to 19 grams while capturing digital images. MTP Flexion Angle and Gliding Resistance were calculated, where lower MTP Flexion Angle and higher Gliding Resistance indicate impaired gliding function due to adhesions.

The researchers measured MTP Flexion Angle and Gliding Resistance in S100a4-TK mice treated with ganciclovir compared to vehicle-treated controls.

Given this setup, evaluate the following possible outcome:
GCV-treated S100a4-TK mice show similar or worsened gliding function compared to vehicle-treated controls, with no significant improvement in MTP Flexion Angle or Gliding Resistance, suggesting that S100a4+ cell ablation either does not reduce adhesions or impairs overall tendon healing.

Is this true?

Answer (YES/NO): YES